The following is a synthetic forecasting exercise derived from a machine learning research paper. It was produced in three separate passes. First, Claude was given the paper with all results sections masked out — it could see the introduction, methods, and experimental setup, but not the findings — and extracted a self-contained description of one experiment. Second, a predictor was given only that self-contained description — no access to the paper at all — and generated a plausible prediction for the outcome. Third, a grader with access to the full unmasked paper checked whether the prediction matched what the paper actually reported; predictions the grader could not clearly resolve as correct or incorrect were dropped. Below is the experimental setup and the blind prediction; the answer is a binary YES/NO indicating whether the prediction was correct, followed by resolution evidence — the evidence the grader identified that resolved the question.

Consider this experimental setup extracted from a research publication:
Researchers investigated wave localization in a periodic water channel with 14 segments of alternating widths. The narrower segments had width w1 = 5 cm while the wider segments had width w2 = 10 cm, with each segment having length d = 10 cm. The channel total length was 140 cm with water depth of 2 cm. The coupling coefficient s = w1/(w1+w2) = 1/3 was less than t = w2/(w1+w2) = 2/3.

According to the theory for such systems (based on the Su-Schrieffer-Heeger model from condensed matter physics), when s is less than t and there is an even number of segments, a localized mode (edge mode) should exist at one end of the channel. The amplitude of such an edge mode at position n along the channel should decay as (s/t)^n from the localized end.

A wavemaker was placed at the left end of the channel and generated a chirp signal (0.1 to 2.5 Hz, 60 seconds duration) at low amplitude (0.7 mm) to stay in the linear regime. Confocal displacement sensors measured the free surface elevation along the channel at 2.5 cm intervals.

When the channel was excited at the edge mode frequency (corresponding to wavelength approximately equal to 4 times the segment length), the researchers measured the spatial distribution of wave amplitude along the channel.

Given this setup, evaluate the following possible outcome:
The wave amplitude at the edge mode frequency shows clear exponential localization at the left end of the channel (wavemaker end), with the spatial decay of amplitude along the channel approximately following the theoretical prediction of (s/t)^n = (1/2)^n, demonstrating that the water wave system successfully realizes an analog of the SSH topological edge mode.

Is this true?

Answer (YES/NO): YES